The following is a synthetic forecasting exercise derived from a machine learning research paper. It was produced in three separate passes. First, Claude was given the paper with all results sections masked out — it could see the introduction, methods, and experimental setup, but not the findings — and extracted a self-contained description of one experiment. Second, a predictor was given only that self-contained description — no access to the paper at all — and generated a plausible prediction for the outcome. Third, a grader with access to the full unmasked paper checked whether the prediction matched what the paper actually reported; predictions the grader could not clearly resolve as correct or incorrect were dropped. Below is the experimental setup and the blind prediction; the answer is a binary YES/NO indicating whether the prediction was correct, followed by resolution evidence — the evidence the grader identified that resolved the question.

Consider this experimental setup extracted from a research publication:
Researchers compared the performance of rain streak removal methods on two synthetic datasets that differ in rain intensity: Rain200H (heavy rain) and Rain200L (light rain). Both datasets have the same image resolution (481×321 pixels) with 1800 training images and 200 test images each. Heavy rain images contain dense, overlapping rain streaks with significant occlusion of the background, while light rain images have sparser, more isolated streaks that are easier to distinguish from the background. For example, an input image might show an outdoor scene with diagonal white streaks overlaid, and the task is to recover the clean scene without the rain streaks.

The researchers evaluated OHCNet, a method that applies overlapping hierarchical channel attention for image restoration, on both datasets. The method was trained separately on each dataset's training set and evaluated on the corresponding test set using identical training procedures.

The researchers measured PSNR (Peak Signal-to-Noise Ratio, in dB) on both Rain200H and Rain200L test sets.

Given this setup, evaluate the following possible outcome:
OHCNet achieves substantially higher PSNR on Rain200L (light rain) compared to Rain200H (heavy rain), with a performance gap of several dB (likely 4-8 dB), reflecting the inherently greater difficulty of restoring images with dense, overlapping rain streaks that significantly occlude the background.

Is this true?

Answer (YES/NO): NO